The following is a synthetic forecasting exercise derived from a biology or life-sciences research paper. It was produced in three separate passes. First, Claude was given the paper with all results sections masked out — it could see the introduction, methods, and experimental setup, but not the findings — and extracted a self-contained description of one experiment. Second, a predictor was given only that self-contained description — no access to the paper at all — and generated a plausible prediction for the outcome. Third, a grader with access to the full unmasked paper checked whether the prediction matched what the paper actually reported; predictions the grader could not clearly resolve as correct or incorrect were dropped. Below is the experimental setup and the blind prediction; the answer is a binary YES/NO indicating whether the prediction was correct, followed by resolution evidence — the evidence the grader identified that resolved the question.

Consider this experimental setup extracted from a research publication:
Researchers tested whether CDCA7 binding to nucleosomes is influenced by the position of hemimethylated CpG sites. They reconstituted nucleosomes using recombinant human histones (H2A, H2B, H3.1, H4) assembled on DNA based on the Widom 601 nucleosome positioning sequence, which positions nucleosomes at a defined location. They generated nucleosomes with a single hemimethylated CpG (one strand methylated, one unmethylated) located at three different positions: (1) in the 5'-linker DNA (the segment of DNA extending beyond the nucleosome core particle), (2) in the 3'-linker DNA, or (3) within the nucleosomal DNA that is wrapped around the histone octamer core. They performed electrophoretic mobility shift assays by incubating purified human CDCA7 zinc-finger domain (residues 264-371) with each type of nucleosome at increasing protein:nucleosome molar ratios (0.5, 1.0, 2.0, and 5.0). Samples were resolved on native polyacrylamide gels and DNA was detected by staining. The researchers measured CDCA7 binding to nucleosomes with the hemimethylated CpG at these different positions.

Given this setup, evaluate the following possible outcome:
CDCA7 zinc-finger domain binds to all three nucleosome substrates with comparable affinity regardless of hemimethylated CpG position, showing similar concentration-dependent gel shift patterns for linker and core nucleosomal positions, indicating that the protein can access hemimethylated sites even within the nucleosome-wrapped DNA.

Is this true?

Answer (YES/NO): NO